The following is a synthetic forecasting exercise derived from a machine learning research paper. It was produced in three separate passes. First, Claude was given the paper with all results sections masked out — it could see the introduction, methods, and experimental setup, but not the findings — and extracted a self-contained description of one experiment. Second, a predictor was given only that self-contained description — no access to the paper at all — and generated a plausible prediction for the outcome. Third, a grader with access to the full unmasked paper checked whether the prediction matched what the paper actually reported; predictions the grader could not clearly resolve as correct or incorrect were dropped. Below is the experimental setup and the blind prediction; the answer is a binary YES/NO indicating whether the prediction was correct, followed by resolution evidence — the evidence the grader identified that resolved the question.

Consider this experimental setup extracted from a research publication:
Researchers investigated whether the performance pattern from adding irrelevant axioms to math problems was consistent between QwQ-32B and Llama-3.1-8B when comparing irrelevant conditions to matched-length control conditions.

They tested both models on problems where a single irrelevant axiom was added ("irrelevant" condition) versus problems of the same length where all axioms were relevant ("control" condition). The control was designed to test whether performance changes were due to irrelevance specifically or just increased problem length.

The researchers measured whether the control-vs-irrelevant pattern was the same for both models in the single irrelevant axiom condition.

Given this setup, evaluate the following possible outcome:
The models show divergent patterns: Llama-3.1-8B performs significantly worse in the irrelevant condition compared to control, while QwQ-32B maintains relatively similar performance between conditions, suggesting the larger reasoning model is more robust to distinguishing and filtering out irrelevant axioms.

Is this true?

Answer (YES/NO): NO